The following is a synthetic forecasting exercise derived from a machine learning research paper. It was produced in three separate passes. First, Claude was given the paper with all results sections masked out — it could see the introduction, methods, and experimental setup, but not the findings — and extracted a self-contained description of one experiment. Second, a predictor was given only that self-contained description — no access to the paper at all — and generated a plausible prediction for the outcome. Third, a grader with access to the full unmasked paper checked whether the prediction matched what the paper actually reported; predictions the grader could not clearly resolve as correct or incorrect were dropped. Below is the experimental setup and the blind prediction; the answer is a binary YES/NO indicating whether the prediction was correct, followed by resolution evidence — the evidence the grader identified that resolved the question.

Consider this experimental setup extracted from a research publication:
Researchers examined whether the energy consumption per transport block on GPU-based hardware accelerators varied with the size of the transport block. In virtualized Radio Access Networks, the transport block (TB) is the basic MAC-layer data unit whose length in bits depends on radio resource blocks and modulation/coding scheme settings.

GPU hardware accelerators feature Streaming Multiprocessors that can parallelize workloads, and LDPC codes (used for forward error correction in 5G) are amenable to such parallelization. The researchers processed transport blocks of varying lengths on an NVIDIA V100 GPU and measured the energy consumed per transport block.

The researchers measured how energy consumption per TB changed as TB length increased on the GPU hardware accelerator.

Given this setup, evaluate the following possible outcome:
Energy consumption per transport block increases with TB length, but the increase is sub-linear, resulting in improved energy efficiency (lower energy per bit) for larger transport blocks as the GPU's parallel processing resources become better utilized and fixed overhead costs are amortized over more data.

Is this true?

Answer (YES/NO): YES